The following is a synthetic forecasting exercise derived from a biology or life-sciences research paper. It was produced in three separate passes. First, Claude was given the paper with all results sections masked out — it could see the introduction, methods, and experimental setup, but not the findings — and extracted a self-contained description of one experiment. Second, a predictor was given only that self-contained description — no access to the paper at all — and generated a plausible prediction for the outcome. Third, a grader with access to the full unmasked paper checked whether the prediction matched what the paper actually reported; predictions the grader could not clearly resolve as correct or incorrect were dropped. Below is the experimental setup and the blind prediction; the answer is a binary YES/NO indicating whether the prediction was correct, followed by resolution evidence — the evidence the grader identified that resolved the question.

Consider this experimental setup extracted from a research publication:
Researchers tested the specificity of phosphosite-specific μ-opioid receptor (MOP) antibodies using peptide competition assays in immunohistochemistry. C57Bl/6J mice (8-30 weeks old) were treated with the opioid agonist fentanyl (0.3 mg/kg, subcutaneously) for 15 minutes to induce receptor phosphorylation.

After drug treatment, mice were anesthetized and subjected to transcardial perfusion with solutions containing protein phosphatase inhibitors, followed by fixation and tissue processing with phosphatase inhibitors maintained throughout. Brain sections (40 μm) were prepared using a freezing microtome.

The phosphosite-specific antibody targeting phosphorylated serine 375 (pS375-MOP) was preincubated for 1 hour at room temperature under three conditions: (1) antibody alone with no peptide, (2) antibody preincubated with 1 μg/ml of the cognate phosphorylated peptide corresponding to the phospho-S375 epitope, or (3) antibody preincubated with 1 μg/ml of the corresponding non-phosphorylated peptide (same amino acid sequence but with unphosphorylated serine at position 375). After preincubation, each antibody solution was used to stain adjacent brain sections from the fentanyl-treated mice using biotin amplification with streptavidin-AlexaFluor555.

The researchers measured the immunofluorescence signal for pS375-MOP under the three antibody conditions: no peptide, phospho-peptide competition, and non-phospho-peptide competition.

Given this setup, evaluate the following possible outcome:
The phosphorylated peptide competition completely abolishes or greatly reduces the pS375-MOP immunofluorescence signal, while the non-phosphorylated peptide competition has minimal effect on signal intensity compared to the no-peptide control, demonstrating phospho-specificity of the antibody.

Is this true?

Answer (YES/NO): YES